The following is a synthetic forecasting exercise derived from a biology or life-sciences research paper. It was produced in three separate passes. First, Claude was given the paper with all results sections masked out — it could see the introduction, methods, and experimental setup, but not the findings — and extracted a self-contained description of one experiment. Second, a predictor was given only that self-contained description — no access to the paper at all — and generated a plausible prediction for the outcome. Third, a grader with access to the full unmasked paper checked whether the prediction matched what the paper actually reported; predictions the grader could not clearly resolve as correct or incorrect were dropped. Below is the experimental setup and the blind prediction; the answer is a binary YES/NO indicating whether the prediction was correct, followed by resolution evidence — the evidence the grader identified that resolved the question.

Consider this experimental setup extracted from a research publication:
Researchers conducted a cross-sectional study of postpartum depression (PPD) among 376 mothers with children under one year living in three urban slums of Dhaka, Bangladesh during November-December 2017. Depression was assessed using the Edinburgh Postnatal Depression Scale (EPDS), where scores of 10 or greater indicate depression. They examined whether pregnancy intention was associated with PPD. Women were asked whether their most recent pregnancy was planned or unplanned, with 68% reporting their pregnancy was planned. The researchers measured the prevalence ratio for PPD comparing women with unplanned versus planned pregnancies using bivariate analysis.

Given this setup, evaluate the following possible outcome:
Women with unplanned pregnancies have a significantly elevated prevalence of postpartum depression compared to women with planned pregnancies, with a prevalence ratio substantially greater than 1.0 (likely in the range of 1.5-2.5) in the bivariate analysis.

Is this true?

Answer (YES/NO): YES